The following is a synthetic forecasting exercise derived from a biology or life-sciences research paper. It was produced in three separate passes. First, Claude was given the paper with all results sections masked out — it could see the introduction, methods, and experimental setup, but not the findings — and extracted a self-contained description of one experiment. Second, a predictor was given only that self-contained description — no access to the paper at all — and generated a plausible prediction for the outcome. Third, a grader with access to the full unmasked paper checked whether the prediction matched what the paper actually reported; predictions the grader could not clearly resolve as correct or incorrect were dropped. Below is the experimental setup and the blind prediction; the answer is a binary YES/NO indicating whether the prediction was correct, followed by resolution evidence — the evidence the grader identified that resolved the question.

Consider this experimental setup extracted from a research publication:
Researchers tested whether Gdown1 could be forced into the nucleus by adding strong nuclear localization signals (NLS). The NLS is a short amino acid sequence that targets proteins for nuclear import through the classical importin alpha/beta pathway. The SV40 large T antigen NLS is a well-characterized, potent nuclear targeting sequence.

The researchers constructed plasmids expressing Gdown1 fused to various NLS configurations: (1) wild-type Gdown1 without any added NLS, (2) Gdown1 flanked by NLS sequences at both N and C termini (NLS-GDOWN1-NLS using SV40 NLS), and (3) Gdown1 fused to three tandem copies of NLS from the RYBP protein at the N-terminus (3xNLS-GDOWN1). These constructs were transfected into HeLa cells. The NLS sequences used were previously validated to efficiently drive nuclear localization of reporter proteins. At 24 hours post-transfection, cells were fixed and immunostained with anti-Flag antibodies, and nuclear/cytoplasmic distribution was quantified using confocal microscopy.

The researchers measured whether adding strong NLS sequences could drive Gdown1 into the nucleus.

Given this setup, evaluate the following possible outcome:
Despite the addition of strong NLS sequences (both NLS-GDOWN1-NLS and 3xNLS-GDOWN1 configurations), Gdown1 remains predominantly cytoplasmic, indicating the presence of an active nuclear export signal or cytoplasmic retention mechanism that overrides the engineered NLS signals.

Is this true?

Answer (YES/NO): YES